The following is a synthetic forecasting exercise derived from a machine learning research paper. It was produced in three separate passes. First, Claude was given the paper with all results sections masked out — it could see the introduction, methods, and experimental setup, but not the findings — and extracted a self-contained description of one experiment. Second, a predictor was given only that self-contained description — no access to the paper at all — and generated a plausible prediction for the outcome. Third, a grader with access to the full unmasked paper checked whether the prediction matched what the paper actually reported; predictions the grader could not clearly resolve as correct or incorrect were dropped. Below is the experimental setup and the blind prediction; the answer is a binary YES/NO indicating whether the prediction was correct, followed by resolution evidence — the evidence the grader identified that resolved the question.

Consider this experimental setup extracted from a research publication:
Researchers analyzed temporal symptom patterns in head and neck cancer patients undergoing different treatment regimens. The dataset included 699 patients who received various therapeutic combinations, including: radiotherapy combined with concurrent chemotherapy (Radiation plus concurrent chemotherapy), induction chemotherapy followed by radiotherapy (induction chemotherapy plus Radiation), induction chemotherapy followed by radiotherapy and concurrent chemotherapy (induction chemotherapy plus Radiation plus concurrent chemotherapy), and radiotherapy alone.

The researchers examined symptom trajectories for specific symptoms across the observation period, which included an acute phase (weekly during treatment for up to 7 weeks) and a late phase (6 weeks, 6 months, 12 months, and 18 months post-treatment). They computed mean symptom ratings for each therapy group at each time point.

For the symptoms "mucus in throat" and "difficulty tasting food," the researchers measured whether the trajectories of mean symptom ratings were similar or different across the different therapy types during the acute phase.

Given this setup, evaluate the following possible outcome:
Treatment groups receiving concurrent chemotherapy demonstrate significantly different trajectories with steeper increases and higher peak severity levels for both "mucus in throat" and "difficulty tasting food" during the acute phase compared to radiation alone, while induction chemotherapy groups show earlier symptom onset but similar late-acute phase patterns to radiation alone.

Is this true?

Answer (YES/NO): NO